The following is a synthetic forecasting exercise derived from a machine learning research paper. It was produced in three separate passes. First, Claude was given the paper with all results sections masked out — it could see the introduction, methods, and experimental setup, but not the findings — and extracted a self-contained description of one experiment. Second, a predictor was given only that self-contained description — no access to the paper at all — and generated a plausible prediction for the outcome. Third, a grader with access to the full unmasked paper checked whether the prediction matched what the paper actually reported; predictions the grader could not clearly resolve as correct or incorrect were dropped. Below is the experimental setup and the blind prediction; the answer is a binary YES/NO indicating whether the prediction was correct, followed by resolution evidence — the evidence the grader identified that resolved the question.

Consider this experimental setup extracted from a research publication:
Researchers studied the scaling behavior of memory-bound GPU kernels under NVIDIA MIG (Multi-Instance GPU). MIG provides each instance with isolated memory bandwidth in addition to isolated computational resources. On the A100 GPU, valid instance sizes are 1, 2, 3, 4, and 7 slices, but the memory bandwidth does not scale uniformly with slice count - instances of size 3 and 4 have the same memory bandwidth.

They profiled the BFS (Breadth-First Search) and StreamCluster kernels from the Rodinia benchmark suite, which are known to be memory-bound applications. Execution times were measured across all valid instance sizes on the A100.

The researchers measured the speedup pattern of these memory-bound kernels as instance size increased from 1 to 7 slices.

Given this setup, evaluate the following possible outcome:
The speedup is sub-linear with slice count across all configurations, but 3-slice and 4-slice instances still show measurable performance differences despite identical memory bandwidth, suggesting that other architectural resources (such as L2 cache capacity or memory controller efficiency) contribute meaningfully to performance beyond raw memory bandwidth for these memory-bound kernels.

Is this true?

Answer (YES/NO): NO